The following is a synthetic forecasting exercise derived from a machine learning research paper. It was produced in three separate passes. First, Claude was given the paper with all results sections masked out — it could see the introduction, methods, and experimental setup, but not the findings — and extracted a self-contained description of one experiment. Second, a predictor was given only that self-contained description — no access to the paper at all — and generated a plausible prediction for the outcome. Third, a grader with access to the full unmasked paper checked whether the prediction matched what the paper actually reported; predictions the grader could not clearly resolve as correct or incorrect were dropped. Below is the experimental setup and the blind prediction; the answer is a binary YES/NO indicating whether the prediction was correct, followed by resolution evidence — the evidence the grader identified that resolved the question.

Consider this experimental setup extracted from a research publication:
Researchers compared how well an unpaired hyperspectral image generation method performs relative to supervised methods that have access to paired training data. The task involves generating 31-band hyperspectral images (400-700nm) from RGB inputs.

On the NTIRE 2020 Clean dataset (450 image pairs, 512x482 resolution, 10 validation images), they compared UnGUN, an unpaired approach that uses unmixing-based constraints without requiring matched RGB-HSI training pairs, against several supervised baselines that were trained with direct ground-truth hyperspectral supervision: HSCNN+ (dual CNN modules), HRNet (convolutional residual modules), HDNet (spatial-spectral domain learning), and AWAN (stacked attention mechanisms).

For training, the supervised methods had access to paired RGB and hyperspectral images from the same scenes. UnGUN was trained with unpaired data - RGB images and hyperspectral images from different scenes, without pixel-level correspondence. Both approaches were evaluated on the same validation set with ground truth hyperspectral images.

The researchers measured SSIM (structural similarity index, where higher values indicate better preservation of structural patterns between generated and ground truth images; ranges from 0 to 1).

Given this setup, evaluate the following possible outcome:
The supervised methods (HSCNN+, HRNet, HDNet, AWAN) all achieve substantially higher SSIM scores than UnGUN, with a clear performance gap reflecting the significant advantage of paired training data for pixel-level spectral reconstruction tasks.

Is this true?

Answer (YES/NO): NO